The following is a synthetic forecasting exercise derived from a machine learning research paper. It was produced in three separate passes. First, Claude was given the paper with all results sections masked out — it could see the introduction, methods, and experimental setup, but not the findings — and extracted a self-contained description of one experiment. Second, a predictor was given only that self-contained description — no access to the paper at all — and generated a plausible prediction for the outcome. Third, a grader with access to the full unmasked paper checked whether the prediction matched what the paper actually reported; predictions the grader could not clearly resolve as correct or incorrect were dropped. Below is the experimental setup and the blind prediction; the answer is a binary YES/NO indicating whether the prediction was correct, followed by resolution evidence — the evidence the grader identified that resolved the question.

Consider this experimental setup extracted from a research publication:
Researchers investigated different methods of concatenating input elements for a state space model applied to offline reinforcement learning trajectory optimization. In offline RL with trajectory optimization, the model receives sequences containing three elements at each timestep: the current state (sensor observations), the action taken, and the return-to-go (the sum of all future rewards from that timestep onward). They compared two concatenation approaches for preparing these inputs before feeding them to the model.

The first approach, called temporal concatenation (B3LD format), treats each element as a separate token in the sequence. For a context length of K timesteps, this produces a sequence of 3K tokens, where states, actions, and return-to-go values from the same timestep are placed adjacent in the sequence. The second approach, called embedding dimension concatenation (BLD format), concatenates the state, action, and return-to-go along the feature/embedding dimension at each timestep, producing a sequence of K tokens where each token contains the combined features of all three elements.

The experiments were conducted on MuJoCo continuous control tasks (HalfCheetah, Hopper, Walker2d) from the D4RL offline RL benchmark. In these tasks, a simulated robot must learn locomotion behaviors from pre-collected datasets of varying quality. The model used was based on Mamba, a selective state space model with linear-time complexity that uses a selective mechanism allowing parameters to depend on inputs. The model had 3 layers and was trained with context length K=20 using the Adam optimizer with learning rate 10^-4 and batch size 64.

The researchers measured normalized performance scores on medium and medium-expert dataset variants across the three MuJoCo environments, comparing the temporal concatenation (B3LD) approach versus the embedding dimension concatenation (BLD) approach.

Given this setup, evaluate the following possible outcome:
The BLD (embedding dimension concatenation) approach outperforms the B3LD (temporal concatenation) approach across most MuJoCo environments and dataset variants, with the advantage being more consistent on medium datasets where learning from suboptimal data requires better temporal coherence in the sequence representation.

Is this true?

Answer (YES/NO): NO